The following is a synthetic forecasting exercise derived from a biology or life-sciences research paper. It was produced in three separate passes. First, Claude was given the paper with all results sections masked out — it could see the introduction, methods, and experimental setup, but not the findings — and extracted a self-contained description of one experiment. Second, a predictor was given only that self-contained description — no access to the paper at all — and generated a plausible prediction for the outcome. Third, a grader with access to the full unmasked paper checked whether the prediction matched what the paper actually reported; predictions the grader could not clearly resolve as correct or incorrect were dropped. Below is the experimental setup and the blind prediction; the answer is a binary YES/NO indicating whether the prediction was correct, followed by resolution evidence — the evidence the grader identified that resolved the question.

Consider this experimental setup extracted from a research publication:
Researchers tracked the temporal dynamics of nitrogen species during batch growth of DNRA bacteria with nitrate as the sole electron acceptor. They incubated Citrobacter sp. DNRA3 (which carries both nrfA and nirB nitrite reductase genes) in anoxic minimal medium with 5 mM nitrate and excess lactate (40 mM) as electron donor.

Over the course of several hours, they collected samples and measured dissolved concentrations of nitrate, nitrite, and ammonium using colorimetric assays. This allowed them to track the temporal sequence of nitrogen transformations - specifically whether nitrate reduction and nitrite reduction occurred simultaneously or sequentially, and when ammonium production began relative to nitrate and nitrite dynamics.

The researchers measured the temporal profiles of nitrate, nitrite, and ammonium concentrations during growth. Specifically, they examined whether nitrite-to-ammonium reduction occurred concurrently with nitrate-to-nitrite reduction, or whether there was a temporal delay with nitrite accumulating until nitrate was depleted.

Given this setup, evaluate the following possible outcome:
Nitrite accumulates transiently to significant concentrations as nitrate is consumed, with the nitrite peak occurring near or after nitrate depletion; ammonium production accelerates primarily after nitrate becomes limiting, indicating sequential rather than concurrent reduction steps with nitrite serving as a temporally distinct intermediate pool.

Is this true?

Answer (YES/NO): YES